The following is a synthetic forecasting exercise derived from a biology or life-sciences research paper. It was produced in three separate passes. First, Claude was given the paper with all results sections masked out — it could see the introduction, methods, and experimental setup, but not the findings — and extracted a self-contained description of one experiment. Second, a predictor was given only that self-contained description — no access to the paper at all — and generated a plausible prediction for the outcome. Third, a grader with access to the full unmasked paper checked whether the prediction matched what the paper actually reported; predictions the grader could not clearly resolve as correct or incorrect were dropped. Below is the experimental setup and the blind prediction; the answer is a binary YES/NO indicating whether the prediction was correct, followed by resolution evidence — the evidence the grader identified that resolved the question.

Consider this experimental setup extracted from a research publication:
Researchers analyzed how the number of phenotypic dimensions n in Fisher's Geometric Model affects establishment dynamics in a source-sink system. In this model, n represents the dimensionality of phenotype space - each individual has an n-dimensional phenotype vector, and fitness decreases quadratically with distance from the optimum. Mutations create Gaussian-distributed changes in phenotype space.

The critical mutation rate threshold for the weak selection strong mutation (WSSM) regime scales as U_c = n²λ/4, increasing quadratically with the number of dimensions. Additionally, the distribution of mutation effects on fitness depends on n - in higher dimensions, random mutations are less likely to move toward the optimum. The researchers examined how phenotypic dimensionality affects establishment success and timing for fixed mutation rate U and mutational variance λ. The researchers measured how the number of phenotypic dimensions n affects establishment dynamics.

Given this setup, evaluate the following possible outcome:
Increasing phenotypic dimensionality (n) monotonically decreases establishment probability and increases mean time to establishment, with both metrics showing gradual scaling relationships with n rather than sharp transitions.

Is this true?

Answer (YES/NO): NO